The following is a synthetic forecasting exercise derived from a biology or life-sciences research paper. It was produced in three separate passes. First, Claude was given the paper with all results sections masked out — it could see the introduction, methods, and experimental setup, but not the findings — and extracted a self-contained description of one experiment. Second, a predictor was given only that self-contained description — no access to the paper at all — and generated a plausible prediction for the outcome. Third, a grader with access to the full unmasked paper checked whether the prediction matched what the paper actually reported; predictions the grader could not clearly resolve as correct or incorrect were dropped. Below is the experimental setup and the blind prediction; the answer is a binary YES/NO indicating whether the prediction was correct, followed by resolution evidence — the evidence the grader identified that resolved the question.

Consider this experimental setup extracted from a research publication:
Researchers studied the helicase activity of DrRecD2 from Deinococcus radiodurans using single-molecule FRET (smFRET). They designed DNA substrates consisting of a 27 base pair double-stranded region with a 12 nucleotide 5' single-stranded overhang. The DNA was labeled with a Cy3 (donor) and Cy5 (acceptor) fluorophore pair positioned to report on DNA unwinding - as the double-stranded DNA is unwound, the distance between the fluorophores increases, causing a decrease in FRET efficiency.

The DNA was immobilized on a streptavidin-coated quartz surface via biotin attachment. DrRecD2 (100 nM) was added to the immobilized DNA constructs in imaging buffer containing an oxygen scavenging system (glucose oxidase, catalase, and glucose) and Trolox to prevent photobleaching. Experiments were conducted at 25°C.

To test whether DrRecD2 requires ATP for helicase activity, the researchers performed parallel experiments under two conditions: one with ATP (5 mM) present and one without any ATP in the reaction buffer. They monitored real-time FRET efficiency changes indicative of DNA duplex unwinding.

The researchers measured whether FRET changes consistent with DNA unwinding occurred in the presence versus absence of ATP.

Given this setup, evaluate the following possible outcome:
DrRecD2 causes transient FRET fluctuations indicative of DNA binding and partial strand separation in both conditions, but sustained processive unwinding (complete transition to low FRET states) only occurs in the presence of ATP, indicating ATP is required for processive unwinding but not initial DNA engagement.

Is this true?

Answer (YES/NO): NO